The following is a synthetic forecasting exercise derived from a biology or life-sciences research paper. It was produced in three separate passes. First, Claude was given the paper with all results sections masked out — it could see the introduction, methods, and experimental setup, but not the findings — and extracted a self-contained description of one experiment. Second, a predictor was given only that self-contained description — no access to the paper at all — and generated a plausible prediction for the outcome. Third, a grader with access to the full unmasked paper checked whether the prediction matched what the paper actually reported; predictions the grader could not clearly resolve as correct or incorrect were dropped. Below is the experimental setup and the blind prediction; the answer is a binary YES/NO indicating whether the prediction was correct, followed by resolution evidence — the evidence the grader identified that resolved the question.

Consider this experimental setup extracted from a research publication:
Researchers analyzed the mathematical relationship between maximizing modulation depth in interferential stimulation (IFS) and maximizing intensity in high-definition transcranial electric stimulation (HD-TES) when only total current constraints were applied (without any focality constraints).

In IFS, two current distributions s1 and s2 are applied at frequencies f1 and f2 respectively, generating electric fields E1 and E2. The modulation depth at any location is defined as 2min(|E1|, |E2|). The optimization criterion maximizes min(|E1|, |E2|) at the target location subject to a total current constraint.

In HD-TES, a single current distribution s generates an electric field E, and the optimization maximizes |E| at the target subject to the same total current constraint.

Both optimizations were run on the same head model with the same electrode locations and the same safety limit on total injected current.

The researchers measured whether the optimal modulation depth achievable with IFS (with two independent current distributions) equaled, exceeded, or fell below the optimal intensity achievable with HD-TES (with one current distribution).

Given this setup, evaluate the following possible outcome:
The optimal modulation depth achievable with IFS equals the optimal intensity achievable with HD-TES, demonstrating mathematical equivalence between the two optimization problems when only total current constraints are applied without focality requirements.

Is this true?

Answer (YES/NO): YES